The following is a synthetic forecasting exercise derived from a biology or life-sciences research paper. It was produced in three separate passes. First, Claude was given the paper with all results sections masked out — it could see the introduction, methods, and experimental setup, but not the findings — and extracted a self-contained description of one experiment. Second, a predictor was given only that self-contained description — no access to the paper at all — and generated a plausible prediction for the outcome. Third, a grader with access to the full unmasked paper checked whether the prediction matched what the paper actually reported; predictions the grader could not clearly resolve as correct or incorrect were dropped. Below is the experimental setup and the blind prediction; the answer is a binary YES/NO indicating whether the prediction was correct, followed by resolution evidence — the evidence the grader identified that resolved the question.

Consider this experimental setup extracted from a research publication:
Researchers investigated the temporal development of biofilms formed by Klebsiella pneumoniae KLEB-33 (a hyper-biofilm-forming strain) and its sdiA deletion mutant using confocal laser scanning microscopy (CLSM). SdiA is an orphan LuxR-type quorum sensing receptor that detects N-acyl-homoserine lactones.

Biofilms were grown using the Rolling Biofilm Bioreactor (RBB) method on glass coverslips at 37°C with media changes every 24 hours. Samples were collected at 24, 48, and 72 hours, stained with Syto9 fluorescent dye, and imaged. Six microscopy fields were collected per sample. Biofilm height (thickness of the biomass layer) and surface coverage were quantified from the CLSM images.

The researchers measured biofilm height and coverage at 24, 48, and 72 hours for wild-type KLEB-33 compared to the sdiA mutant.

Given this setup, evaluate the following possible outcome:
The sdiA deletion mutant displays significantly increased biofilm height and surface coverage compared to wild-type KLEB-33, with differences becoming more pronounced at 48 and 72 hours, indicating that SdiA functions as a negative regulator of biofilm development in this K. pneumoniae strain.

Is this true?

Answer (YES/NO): YES